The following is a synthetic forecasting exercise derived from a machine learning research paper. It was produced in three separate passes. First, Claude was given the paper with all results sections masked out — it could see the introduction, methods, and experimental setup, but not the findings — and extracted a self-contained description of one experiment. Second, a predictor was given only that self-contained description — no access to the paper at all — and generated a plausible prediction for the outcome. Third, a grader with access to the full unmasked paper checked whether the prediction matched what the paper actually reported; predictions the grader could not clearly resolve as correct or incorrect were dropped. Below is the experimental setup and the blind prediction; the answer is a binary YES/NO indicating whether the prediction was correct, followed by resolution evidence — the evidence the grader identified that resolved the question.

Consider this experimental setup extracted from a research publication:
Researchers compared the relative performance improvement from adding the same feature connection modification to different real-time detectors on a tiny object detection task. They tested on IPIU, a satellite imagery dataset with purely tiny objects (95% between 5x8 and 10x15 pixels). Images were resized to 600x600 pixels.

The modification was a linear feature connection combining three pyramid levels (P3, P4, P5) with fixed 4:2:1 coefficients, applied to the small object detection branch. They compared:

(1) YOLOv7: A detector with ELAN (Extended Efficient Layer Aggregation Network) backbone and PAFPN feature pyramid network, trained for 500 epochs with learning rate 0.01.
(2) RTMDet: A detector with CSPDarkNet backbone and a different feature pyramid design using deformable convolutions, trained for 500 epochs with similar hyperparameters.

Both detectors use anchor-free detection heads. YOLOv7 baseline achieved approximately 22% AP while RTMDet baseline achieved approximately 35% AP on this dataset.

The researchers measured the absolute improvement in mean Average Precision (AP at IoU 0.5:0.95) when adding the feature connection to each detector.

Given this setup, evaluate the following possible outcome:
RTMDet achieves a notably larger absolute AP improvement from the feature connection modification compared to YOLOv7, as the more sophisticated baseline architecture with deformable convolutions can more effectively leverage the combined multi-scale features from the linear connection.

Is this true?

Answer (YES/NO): NO